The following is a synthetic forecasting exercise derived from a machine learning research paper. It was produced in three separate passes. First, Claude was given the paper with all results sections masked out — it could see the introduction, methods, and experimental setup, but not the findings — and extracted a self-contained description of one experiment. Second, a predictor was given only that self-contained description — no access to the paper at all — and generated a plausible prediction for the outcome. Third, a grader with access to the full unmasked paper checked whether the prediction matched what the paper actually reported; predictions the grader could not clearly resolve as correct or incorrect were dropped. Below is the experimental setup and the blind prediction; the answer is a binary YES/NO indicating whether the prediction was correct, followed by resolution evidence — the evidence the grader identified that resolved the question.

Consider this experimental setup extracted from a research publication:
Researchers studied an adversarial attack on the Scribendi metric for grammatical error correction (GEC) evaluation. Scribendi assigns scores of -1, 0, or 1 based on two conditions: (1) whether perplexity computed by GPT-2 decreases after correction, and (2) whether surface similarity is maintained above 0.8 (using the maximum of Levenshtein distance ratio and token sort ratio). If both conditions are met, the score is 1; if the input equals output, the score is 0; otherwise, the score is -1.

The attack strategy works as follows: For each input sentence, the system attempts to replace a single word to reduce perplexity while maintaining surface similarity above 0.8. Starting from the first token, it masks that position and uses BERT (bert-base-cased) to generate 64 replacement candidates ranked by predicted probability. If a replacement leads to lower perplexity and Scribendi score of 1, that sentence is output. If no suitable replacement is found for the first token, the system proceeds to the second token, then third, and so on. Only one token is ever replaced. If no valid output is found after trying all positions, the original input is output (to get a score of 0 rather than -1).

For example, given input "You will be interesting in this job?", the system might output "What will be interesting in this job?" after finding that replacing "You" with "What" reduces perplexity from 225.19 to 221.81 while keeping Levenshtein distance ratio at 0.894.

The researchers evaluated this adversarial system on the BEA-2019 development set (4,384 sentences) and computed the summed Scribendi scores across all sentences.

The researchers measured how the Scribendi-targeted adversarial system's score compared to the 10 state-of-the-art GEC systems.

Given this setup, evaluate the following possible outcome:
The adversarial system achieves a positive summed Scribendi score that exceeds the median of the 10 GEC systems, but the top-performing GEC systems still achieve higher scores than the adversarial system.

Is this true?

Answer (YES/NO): NO